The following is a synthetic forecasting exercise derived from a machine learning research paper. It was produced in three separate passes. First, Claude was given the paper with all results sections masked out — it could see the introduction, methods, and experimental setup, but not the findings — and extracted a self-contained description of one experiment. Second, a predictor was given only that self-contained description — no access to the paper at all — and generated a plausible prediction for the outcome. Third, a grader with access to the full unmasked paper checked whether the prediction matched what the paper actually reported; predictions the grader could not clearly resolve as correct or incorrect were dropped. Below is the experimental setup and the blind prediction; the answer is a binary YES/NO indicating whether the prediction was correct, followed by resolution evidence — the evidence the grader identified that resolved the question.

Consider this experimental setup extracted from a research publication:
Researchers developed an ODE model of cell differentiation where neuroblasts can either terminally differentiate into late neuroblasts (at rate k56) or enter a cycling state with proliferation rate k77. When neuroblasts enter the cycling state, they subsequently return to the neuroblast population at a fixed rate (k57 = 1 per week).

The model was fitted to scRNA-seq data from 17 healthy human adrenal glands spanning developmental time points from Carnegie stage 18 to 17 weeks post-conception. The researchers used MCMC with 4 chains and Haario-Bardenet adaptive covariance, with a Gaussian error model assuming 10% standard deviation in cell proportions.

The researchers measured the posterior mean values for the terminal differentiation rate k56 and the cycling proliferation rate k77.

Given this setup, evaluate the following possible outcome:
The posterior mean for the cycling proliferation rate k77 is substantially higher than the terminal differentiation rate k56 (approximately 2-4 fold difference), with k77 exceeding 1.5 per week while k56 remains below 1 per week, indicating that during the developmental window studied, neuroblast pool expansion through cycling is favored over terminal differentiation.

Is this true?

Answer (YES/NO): NO